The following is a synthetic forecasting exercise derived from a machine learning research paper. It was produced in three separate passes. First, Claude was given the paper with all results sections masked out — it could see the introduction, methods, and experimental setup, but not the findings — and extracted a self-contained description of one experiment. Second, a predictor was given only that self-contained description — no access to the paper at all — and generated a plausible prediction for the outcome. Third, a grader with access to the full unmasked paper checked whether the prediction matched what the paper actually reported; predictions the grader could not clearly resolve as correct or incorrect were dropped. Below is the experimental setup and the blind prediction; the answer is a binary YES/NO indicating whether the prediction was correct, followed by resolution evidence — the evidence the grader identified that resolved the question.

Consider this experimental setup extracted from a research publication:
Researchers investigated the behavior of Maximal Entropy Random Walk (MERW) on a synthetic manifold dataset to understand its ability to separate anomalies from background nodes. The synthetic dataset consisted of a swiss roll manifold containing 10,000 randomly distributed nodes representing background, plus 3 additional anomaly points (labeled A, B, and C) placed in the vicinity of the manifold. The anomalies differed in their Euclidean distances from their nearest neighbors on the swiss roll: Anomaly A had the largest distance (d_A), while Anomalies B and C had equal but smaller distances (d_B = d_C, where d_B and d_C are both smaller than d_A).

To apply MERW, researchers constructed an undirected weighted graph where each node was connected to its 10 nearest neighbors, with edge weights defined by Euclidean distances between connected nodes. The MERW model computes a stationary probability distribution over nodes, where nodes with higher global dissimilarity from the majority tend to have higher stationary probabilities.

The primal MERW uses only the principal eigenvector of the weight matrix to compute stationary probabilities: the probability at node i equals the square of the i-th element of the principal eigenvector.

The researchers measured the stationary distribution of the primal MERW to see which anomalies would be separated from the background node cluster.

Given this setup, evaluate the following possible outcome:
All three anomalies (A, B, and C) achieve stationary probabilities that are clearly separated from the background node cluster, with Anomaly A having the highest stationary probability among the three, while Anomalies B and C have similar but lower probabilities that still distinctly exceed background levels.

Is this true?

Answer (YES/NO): NO